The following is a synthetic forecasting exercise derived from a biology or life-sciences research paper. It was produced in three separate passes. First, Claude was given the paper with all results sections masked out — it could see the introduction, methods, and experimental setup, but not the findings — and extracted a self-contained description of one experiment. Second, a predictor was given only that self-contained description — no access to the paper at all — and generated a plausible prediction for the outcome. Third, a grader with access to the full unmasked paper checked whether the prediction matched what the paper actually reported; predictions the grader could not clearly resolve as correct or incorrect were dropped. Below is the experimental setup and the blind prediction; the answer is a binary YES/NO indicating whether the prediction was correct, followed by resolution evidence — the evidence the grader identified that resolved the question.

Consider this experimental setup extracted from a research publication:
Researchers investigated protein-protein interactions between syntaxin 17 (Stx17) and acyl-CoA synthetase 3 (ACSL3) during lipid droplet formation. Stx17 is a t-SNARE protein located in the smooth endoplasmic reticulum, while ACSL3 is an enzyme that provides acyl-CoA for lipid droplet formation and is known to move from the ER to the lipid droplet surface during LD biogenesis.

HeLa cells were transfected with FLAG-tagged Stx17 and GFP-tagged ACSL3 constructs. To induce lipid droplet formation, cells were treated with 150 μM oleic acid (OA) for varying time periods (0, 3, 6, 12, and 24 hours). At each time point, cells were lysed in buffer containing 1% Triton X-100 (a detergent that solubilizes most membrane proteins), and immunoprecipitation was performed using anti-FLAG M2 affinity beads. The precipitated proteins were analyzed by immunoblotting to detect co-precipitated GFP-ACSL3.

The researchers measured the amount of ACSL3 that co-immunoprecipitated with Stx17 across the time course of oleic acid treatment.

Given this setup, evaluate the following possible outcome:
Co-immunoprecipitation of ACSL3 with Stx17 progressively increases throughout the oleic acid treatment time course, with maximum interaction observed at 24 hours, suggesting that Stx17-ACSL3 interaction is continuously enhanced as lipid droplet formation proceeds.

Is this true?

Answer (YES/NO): NO